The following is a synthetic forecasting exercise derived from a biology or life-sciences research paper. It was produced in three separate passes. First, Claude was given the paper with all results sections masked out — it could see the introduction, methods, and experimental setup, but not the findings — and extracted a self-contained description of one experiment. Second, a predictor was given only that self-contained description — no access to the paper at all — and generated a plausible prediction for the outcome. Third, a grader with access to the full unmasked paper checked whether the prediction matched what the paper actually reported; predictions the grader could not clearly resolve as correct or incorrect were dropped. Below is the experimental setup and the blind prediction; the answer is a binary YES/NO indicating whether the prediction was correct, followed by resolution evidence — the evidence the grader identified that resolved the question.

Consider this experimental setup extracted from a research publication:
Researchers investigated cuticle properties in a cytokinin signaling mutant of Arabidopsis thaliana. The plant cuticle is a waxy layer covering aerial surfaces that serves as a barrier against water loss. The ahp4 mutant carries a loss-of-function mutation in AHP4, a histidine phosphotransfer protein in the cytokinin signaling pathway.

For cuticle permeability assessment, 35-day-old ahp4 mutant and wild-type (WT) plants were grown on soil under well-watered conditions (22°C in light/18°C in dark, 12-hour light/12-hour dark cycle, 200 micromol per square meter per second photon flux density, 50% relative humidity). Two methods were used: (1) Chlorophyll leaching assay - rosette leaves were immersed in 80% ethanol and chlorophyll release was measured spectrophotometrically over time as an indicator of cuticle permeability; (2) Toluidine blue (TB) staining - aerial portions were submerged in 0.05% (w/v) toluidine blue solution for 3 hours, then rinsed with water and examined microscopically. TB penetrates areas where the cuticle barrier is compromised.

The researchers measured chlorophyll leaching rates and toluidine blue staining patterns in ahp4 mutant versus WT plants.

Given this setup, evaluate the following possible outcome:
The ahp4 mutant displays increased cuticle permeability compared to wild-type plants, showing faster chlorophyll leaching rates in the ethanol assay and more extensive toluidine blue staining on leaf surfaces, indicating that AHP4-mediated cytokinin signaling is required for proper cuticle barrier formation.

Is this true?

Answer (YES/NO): NO